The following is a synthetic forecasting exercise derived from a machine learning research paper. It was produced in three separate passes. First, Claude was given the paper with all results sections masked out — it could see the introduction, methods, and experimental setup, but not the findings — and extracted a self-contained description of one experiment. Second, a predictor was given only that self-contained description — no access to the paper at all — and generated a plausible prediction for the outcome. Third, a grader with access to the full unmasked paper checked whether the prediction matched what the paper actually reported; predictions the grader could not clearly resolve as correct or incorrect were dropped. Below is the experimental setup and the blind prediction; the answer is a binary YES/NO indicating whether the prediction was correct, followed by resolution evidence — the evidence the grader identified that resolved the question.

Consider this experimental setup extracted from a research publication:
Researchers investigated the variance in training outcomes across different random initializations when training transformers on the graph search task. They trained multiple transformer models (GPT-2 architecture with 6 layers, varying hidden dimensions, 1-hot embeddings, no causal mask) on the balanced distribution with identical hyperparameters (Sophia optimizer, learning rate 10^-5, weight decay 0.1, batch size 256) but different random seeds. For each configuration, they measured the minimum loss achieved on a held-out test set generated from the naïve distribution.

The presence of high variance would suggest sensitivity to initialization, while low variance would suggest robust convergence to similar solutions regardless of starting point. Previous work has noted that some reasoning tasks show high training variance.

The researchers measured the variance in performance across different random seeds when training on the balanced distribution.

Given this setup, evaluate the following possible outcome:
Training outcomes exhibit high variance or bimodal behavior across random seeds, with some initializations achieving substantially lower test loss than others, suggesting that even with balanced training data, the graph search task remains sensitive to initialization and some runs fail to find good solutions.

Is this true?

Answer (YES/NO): YES